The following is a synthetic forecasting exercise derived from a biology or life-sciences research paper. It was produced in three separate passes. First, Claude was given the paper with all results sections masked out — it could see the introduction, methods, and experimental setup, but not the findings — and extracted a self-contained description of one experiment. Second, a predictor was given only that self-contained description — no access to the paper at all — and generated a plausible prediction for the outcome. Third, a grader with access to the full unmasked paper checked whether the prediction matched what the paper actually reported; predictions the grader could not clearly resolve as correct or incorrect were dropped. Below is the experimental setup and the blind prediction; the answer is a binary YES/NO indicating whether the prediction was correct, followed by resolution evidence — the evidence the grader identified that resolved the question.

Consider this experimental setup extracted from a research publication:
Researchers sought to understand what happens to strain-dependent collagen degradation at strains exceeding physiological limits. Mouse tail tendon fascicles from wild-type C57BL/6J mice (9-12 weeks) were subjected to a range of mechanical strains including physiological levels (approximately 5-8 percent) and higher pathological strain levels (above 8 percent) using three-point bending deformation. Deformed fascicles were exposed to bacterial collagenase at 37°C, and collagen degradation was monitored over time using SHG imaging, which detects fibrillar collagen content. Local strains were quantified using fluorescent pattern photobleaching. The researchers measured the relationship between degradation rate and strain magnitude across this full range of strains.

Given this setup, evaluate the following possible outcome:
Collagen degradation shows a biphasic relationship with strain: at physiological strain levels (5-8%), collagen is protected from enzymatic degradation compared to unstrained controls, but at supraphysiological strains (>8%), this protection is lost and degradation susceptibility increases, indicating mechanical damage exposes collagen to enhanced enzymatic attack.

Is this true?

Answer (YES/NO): NO